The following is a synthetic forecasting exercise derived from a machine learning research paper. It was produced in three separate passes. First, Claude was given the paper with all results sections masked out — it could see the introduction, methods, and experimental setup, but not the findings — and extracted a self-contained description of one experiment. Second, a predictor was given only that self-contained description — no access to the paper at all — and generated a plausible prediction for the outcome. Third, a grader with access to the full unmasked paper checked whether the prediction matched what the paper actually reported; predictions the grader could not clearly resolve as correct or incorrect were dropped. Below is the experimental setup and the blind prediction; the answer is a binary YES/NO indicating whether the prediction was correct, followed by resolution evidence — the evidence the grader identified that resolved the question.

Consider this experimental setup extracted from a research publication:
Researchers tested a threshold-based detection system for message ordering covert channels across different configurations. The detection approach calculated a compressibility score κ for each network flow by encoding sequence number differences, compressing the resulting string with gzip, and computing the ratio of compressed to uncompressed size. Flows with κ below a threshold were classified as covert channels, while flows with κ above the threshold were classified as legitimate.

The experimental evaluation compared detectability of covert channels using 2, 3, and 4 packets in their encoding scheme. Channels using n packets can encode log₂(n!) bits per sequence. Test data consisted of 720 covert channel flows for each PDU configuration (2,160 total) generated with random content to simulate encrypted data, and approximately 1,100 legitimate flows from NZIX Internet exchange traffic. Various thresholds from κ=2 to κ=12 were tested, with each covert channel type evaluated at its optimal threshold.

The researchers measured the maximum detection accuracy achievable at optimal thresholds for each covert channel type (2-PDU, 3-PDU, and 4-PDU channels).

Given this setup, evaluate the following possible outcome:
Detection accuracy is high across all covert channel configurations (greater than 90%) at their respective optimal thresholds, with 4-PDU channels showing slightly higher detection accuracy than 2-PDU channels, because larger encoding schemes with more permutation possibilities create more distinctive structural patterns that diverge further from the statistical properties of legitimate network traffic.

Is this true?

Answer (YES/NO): YES